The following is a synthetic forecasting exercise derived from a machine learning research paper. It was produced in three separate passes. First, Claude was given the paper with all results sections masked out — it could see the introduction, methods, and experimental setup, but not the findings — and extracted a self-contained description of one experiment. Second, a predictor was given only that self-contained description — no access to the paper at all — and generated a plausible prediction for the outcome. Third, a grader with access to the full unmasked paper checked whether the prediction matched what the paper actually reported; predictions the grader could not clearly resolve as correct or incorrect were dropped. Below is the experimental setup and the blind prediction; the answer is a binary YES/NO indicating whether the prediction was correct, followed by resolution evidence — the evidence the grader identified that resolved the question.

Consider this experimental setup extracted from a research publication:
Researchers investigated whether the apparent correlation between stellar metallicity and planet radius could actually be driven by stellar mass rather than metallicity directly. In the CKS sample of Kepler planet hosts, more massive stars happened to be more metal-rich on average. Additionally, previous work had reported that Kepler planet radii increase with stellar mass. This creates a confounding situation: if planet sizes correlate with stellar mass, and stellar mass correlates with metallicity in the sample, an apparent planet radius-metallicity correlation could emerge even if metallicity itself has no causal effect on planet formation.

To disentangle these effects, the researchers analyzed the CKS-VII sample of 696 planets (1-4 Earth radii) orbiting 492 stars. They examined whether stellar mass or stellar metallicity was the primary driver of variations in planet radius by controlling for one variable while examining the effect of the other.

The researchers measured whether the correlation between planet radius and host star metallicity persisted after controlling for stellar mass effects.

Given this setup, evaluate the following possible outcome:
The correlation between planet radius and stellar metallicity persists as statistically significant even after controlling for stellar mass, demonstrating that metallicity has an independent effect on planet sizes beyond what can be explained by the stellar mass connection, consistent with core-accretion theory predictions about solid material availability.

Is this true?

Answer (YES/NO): NO